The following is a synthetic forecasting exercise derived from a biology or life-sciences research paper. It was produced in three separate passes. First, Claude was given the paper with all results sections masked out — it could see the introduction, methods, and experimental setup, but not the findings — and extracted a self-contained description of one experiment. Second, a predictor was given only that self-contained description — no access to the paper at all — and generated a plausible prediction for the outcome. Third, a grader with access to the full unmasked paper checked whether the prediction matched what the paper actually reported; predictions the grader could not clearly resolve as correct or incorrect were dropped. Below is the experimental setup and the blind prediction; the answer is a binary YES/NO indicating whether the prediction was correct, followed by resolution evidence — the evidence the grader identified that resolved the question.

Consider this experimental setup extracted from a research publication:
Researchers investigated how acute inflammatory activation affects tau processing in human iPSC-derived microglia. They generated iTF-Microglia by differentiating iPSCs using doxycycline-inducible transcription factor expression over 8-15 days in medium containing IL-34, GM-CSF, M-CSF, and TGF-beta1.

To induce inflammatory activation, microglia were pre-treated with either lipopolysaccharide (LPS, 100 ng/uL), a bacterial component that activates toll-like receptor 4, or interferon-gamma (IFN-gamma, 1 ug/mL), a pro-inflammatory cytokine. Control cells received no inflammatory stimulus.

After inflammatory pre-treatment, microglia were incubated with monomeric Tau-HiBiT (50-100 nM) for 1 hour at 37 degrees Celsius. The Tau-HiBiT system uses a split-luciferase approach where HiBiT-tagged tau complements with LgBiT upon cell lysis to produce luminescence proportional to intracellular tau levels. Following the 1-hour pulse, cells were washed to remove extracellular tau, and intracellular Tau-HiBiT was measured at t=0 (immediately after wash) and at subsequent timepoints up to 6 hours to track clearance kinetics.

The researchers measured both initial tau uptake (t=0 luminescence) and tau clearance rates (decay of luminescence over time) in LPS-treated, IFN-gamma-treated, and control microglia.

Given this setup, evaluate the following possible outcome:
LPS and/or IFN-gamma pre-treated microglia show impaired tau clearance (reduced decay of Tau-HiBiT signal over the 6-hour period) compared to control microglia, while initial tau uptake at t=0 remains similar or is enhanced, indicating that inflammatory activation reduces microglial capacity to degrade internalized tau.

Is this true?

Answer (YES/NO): NO